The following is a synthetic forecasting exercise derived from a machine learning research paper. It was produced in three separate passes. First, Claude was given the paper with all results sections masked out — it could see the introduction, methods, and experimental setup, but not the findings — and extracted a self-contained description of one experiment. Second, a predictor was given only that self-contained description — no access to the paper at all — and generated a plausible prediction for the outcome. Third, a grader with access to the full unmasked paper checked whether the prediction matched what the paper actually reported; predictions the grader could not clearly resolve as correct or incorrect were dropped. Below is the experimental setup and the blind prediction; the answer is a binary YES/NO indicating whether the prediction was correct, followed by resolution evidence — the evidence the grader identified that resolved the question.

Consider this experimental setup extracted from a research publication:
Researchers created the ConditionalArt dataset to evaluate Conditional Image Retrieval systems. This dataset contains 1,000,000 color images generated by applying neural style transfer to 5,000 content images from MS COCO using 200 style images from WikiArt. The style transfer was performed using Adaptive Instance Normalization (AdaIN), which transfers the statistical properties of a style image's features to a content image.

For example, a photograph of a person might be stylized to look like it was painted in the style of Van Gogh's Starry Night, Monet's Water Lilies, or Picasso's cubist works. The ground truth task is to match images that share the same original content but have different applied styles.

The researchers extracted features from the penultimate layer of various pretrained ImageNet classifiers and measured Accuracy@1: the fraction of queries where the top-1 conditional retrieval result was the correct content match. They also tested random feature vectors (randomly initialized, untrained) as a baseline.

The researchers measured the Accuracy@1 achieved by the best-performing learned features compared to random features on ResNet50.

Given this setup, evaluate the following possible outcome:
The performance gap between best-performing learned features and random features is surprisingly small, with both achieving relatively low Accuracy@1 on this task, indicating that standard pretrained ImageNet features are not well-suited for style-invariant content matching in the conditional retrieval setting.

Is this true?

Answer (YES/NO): NO